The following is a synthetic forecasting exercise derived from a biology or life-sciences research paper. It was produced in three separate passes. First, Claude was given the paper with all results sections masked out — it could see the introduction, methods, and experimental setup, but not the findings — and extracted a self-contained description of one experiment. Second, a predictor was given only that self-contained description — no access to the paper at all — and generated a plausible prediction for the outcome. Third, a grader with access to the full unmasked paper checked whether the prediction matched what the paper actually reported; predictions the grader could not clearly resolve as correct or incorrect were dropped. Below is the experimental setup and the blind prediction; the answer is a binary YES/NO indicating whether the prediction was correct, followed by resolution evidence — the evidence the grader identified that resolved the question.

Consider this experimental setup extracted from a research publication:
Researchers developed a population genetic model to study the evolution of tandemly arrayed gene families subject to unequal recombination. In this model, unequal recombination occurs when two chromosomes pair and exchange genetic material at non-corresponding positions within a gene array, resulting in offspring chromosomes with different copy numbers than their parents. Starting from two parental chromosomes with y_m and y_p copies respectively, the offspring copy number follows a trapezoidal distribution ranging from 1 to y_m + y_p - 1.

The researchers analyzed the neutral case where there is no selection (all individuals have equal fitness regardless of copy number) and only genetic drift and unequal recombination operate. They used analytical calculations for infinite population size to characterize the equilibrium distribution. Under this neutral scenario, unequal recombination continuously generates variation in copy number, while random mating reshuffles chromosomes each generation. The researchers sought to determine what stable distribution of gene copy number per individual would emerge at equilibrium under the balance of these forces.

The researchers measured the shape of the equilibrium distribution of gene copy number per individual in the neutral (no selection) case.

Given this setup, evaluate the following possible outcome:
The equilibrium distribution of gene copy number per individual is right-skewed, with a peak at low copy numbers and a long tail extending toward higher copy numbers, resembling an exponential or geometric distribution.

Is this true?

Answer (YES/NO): NO